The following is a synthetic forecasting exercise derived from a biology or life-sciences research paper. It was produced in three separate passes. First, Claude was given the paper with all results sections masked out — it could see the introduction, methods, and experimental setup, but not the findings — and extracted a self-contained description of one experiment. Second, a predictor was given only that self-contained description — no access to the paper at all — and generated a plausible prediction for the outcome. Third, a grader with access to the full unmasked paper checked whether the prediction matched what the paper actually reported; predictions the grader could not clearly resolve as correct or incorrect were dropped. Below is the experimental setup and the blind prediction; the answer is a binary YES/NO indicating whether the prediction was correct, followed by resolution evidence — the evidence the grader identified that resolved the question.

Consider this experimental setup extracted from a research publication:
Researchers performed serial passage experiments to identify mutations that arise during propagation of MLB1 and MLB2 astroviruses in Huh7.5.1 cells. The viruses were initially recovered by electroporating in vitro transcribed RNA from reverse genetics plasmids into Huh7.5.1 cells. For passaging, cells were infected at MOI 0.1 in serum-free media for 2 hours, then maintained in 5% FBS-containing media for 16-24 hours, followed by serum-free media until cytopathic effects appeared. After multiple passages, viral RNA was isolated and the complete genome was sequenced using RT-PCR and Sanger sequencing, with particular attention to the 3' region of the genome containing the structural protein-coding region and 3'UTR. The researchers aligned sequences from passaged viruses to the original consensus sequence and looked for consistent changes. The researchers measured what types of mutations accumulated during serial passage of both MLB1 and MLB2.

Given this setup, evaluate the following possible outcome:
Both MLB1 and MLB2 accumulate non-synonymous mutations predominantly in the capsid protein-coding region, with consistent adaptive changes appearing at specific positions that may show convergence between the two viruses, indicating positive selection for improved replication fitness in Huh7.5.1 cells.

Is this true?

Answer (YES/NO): NO